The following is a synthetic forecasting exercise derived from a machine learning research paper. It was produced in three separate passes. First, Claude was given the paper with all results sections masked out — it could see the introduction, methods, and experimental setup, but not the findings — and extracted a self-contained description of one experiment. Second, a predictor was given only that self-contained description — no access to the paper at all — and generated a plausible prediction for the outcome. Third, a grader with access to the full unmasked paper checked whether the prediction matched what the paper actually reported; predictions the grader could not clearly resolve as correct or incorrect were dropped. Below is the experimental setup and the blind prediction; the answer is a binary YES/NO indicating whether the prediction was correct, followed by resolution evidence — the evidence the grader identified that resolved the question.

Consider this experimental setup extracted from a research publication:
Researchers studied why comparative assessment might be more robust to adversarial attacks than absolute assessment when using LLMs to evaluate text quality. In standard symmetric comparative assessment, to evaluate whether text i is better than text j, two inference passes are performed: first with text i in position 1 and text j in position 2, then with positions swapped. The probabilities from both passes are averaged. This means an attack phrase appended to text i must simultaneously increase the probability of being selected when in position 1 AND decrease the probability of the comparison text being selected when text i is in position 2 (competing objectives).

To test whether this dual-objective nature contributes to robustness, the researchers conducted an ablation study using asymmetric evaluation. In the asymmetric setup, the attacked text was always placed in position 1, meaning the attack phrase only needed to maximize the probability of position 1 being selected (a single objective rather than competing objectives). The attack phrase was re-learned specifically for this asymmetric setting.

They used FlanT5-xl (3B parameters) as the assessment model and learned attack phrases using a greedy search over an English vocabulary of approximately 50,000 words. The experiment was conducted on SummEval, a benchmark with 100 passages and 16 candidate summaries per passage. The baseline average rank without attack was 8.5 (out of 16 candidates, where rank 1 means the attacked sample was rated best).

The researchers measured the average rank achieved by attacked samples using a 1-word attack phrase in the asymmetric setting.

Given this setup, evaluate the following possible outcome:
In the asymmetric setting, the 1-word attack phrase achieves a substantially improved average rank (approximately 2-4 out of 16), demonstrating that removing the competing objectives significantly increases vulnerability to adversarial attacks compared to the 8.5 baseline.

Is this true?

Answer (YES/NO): NO